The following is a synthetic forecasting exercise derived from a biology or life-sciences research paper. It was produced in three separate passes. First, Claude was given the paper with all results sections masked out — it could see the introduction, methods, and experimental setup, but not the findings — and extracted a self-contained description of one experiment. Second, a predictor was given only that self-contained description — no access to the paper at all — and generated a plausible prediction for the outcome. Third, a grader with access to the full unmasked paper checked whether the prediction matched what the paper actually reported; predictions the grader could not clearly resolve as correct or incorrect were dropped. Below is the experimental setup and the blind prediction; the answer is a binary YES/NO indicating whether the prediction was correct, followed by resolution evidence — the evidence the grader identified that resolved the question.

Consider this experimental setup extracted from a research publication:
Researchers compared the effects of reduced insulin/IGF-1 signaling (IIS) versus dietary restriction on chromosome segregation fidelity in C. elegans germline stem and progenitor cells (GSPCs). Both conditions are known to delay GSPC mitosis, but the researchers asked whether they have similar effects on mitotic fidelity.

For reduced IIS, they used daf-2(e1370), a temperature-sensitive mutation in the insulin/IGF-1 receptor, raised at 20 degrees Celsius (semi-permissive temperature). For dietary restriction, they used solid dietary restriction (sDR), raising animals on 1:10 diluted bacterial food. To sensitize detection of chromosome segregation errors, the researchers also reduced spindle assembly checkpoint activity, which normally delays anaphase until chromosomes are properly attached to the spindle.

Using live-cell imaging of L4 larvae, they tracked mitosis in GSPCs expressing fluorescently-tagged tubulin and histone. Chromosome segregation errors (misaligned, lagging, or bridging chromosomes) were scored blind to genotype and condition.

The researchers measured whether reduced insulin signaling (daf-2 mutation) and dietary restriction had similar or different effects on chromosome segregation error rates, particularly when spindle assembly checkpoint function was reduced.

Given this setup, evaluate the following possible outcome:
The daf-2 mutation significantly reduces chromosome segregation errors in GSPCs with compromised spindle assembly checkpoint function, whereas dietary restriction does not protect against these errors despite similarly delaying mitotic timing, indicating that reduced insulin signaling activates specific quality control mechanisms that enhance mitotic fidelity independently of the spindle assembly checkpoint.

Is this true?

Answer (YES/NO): NO